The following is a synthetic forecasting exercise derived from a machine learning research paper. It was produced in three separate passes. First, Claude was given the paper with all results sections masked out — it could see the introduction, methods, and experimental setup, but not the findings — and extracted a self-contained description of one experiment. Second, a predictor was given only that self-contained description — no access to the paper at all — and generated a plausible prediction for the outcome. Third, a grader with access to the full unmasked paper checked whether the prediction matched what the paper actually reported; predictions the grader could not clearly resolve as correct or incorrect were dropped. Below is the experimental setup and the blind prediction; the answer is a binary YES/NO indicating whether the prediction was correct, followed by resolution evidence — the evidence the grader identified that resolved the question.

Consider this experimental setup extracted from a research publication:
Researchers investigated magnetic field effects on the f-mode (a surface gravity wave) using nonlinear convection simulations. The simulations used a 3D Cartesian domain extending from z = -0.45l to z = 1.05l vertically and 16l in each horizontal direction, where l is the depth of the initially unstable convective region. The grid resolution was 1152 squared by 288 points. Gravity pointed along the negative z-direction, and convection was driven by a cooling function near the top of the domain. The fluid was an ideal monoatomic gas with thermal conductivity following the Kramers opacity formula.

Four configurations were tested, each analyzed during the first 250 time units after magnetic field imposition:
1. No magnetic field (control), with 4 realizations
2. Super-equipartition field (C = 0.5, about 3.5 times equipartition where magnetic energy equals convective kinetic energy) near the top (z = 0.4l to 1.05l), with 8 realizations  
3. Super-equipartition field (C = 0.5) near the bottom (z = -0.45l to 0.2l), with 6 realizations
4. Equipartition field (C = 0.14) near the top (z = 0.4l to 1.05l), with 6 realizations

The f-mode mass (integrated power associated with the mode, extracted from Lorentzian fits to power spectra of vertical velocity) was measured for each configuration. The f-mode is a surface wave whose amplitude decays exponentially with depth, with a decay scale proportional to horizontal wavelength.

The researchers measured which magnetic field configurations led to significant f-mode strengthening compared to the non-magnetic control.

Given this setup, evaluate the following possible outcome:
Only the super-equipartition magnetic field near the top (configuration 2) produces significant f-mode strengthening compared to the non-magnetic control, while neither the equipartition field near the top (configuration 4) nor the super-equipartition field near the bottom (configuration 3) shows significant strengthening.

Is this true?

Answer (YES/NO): YES